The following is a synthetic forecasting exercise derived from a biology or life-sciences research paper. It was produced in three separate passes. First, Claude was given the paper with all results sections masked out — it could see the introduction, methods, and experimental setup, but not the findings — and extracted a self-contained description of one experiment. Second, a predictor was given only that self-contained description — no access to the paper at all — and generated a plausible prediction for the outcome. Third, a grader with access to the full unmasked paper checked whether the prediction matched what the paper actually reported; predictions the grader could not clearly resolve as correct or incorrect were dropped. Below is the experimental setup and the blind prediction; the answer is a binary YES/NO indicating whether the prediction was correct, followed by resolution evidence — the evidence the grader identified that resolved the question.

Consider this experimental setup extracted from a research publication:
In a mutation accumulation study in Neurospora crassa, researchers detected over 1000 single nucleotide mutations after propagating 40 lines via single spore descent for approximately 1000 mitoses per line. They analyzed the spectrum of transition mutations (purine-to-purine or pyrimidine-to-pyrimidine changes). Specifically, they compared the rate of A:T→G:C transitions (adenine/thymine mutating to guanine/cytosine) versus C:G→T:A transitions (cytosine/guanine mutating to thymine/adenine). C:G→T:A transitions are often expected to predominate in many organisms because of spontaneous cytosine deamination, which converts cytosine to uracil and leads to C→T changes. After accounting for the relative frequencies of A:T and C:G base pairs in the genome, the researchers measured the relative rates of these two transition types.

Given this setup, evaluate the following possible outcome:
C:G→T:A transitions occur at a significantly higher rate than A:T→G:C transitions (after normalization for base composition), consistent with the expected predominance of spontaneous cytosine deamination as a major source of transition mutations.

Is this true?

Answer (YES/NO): NO